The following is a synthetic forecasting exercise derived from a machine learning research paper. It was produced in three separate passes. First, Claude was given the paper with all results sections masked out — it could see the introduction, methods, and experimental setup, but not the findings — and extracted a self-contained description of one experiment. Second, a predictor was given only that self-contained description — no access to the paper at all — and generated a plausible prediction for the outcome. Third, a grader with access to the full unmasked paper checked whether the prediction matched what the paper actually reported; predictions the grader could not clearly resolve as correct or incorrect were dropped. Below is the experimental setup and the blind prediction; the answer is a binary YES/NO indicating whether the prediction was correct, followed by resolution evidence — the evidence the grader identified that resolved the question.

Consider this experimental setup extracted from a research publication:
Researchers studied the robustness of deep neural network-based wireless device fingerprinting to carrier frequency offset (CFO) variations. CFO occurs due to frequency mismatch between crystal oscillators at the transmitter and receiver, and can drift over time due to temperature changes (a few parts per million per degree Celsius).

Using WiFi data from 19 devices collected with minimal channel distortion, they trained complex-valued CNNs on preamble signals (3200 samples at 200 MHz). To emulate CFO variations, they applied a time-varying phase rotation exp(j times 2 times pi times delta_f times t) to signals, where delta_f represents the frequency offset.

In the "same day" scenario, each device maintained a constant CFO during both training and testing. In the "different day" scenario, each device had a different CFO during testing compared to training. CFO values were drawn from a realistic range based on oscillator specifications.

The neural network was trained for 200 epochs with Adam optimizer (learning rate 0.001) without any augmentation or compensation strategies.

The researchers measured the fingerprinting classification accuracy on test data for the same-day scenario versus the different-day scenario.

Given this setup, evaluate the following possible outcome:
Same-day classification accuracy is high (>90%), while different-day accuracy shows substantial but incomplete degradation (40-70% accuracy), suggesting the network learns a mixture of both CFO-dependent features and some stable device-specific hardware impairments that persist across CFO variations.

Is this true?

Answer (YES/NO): NO